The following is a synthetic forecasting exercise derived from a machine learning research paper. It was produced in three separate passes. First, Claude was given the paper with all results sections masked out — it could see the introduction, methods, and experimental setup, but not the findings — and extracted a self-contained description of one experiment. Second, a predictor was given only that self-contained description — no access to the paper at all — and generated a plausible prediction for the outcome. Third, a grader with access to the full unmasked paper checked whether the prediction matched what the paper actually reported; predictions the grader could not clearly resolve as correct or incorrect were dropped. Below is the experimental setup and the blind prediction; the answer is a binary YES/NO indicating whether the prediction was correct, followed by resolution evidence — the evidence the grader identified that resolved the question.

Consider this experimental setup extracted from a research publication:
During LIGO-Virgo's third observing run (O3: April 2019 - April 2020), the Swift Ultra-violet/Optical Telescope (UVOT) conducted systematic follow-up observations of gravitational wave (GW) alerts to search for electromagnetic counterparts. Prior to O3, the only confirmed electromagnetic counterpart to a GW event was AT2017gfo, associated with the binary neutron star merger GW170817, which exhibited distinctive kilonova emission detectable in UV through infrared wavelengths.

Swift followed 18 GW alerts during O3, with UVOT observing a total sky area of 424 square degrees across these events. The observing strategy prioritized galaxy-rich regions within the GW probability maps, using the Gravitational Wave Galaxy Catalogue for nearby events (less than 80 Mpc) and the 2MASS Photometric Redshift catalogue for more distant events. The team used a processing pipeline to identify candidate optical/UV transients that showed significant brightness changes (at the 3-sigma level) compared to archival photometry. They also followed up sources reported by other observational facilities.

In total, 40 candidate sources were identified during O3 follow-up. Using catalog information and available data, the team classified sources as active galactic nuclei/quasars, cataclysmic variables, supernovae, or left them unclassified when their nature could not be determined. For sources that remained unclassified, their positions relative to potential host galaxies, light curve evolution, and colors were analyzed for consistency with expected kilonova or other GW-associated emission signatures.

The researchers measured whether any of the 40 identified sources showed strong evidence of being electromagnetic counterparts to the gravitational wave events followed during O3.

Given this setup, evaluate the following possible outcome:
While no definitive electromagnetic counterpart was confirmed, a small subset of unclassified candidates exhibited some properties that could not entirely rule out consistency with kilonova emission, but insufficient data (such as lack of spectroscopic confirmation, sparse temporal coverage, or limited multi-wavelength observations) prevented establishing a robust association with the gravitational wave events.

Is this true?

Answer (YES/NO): YES